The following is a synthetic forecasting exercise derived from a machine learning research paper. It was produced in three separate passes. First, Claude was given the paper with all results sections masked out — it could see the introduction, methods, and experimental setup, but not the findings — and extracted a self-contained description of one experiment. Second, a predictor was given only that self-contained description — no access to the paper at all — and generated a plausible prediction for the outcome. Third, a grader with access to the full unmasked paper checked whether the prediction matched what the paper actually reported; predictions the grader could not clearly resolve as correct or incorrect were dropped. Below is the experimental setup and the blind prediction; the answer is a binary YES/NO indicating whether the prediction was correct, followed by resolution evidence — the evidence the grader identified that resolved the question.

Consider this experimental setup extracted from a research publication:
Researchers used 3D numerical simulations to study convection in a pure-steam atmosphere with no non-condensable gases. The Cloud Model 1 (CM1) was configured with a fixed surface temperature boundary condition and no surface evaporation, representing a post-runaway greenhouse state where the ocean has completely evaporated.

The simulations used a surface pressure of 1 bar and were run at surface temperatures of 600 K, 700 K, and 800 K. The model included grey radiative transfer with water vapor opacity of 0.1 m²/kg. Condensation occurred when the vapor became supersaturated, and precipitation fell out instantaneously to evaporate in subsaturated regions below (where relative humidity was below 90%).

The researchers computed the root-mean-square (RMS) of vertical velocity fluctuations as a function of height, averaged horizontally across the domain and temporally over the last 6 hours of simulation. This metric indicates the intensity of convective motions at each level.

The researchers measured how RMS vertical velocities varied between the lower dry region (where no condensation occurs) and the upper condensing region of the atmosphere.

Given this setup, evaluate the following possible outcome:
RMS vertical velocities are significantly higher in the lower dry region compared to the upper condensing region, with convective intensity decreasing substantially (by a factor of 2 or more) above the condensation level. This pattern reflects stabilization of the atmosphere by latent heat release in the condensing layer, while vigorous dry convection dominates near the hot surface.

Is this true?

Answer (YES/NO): NO